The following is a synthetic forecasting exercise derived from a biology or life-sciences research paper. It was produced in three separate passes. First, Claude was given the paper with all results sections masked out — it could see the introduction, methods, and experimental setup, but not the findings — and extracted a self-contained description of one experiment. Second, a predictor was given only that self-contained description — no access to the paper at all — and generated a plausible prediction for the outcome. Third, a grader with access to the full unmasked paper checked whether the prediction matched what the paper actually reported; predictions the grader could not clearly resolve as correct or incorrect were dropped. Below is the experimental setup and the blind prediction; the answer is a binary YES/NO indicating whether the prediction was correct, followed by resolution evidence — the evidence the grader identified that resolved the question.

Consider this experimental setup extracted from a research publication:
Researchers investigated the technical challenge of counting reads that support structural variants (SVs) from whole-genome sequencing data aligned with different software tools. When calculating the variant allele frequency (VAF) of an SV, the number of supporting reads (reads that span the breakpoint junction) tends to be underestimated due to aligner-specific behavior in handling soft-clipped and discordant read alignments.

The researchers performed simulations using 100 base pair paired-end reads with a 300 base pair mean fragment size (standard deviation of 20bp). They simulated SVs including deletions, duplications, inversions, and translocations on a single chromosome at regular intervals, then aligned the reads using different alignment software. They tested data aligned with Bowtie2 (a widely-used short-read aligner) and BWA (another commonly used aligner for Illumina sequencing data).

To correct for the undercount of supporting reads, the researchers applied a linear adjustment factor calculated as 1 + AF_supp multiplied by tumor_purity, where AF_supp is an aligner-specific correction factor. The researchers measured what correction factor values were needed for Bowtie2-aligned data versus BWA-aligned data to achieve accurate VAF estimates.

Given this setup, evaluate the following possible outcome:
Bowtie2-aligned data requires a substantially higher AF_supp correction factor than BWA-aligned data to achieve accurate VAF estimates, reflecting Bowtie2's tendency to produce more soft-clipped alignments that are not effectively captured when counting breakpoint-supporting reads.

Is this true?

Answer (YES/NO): NO